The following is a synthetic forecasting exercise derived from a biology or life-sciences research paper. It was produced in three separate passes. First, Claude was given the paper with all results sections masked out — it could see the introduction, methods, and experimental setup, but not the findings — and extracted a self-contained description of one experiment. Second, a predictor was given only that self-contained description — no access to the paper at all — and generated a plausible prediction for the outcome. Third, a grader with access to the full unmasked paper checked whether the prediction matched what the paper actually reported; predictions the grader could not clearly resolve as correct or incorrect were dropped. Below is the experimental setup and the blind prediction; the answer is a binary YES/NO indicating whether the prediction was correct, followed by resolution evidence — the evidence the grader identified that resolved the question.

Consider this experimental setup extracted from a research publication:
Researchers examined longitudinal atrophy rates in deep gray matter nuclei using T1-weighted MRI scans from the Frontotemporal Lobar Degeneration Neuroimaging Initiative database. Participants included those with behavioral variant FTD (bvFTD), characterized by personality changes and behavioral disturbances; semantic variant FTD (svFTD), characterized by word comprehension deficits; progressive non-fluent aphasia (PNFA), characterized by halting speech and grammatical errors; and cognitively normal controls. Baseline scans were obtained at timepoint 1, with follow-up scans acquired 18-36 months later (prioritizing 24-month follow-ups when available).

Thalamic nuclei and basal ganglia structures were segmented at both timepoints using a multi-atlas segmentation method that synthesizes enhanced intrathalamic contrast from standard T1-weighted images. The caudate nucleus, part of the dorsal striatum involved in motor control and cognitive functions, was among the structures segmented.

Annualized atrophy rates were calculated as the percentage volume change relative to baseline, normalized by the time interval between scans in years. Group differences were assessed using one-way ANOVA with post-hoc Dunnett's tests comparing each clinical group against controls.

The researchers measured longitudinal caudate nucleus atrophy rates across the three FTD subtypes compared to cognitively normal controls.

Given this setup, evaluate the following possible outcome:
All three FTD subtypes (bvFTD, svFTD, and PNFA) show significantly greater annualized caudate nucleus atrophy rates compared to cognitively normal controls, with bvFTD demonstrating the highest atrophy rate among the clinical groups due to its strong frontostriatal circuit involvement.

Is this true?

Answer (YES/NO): NO